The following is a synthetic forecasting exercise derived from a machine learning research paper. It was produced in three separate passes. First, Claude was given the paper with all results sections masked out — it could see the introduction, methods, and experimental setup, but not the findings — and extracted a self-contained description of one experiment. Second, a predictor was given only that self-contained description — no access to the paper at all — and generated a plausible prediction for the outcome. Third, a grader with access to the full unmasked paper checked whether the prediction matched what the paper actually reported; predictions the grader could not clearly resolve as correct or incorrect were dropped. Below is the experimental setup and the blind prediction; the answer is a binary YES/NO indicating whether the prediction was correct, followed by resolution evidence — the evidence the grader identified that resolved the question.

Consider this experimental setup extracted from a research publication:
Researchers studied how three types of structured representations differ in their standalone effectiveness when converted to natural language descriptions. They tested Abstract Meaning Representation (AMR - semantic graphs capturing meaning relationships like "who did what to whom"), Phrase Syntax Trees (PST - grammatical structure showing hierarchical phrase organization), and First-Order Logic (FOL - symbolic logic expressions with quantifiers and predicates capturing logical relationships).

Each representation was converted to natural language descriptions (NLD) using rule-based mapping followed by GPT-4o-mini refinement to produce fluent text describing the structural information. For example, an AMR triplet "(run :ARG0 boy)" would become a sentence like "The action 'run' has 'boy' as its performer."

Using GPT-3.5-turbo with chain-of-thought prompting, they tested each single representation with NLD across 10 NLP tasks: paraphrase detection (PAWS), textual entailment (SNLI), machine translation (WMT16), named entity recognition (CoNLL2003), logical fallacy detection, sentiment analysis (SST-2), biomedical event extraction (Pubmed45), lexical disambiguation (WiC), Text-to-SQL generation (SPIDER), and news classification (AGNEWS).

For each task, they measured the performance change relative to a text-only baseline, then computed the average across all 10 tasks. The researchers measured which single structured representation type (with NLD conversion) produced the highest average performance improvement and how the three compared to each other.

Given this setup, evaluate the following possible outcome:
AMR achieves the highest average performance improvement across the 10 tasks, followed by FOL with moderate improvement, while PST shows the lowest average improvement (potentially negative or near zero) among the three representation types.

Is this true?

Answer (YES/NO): NO